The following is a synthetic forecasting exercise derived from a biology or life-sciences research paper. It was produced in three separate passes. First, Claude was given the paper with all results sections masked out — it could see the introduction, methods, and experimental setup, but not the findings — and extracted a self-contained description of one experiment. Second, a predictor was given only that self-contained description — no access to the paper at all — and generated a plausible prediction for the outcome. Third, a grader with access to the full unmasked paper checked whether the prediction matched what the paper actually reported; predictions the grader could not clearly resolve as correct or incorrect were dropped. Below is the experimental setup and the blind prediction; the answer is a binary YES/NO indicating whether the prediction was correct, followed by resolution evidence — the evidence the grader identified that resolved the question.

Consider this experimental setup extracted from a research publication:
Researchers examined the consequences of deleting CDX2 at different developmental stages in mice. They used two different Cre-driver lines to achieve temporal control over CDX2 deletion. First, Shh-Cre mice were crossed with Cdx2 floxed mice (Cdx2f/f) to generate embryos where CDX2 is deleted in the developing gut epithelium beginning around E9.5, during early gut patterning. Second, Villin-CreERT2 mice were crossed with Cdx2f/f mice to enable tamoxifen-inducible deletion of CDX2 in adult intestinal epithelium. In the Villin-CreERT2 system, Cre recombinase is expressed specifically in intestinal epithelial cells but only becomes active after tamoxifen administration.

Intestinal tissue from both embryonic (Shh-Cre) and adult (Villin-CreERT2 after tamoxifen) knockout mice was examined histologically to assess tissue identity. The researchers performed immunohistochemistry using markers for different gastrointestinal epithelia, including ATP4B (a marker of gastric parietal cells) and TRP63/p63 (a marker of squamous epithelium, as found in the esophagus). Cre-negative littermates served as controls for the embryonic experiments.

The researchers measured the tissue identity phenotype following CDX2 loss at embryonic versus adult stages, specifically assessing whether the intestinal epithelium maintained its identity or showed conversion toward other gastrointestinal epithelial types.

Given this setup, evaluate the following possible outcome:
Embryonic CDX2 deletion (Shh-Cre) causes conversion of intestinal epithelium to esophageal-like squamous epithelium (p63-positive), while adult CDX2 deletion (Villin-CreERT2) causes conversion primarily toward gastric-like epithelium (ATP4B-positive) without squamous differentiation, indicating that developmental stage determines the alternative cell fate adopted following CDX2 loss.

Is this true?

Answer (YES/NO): NO